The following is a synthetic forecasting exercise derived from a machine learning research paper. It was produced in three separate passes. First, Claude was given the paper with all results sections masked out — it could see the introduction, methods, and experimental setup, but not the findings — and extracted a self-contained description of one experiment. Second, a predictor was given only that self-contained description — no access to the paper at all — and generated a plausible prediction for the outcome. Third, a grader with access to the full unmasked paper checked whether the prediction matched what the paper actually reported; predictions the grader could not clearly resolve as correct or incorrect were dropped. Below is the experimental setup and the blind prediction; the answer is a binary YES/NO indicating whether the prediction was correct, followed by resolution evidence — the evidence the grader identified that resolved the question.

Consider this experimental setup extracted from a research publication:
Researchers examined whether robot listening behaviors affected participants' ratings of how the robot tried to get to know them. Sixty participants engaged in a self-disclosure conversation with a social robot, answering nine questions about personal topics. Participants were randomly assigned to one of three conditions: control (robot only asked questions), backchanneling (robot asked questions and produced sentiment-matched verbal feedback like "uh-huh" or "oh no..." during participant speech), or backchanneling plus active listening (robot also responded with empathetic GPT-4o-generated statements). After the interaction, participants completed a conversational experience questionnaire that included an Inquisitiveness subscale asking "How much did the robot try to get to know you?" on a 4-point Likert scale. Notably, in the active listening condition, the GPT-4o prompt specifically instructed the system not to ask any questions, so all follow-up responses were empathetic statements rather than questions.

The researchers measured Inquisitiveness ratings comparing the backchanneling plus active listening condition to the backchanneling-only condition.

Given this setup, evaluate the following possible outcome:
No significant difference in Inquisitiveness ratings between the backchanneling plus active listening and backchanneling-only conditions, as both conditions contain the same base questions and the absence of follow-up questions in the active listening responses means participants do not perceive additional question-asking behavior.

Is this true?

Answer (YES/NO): NO